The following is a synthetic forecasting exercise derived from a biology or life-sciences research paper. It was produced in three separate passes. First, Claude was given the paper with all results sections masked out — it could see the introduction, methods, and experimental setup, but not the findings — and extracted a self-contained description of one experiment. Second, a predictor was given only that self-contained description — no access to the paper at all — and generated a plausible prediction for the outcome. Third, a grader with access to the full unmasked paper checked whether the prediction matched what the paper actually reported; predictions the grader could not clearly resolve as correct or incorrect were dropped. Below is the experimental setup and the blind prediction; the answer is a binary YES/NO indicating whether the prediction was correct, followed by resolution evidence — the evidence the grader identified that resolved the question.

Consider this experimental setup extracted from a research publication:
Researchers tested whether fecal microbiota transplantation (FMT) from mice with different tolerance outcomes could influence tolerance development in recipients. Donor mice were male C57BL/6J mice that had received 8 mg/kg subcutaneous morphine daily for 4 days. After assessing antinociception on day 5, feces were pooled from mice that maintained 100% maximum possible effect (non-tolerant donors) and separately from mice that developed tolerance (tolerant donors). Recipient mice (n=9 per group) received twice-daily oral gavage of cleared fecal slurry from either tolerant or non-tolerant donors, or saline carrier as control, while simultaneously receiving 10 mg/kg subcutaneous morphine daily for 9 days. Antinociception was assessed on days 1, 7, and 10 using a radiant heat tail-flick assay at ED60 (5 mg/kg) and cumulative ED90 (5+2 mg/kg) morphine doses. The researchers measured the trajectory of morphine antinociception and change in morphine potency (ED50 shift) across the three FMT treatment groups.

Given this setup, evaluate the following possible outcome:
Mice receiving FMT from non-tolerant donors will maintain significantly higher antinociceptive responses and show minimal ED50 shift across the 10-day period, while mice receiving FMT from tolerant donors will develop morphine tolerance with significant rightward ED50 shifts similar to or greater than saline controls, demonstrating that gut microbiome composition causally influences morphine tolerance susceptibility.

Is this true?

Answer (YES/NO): YES